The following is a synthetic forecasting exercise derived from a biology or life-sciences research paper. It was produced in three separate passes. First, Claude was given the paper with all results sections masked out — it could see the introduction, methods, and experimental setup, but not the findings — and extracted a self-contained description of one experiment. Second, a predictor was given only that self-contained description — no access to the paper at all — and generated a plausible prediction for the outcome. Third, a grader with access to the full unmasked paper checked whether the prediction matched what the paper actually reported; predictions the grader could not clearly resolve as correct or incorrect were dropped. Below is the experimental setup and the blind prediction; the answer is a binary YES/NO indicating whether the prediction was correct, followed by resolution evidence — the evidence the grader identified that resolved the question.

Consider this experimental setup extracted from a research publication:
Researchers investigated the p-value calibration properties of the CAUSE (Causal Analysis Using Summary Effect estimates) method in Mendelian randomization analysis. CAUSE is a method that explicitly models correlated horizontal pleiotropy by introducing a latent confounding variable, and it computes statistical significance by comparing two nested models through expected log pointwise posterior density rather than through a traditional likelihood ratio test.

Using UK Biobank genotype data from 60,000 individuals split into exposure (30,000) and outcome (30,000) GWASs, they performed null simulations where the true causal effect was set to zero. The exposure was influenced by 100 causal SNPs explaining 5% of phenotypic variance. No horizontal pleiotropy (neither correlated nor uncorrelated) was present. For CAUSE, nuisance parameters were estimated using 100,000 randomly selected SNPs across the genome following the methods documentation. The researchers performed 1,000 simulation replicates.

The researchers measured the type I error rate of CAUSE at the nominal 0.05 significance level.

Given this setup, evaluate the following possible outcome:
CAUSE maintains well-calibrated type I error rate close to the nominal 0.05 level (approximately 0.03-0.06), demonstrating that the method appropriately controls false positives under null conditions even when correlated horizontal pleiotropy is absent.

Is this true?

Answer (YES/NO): NO